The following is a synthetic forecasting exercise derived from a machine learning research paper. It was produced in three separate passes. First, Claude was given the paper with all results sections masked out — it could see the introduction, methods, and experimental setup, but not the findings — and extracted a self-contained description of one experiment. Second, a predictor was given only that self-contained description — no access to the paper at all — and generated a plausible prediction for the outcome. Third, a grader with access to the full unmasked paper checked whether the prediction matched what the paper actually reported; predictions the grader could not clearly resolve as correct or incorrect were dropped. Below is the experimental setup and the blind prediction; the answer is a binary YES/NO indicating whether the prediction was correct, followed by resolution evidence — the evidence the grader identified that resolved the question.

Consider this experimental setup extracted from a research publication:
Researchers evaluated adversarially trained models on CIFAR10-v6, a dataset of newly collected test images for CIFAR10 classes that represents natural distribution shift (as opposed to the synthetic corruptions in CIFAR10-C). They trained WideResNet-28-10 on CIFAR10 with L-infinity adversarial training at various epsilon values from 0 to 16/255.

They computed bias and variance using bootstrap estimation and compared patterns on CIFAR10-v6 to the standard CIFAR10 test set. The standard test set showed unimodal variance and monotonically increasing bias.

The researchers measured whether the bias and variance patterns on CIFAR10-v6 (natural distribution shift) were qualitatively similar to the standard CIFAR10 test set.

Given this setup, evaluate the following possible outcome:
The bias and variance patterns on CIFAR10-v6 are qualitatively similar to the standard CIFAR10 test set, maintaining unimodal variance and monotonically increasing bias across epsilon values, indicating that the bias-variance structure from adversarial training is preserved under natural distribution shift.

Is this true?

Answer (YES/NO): YES